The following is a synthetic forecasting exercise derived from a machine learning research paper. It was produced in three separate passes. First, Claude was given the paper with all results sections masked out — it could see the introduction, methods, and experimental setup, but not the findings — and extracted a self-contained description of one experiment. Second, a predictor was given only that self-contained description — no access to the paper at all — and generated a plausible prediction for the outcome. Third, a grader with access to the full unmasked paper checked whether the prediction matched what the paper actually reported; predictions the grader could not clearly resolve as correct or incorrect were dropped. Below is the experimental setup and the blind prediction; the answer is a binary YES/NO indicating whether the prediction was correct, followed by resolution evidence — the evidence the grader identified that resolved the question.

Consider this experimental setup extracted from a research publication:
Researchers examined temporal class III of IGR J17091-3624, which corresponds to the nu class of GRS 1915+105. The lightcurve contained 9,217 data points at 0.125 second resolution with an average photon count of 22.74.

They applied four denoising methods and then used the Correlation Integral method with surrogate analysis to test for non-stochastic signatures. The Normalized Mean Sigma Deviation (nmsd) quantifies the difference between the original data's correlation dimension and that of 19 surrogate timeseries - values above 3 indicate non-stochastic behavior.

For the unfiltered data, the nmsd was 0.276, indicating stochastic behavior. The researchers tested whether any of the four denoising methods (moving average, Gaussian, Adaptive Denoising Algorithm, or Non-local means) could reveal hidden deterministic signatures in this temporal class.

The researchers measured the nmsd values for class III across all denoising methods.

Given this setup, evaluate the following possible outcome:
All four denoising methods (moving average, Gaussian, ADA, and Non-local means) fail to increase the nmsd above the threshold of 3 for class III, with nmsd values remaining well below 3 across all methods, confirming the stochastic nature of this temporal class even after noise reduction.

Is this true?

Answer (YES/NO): NO